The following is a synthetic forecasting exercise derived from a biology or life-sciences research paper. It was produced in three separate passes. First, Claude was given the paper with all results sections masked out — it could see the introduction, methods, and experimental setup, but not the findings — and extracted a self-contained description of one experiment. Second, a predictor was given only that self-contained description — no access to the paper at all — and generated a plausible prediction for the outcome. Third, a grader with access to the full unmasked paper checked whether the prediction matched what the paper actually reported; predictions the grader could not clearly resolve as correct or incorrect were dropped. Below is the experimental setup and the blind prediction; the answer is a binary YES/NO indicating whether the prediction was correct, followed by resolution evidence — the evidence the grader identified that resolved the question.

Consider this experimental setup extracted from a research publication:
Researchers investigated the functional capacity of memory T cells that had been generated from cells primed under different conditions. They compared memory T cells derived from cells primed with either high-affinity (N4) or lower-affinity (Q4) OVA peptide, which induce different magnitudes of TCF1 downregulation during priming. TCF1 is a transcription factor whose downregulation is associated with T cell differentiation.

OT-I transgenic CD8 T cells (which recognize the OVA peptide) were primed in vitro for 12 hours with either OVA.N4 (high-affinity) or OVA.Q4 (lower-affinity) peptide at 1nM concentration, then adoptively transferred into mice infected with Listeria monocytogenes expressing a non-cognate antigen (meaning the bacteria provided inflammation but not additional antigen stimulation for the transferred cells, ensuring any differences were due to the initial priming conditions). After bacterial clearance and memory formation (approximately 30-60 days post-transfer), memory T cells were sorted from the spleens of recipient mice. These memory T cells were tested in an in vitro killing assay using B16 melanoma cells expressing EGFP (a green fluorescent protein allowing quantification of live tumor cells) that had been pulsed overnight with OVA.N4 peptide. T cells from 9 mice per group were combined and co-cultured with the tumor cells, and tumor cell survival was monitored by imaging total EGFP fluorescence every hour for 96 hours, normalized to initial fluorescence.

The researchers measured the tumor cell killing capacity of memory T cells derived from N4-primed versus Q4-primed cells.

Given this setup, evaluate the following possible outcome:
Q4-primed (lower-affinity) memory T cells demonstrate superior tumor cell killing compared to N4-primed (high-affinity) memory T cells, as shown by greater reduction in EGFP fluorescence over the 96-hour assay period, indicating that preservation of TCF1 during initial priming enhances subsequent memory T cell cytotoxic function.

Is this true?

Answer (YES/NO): NO